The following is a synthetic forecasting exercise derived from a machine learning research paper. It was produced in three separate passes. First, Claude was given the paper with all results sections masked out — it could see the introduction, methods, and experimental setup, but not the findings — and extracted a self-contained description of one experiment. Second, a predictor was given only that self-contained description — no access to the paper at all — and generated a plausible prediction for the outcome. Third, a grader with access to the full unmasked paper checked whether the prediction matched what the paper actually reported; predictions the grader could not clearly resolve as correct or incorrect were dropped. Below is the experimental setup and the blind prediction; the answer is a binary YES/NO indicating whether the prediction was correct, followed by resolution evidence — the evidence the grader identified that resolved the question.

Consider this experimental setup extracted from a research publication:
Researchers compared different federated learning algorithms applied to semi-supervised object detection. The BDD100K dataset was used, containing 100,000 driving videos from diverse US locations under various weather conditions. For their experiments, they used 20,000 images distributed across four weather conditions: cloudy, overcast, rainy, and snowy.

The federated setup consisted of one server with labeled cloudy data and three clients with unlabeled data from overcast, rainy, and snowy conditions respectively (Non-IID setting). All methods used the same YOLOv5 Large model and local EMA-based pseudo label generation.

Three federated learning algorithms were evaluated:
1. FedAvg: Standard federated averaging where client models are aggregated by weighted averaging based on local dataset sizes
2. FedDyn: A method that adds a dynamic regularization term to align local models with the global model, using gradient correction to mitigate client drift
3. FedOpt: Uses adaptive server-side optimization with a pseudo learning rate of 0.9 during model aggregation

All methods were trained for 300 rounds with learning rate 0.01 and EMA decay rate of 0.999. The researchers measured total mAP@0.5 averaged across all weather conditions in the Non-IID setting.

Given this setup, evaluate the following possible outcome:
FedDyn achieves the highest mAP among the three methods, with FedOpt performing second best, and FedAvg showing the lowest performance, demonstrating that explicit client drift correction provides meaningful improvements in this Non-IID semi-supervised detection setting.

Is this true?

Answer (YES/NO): NO